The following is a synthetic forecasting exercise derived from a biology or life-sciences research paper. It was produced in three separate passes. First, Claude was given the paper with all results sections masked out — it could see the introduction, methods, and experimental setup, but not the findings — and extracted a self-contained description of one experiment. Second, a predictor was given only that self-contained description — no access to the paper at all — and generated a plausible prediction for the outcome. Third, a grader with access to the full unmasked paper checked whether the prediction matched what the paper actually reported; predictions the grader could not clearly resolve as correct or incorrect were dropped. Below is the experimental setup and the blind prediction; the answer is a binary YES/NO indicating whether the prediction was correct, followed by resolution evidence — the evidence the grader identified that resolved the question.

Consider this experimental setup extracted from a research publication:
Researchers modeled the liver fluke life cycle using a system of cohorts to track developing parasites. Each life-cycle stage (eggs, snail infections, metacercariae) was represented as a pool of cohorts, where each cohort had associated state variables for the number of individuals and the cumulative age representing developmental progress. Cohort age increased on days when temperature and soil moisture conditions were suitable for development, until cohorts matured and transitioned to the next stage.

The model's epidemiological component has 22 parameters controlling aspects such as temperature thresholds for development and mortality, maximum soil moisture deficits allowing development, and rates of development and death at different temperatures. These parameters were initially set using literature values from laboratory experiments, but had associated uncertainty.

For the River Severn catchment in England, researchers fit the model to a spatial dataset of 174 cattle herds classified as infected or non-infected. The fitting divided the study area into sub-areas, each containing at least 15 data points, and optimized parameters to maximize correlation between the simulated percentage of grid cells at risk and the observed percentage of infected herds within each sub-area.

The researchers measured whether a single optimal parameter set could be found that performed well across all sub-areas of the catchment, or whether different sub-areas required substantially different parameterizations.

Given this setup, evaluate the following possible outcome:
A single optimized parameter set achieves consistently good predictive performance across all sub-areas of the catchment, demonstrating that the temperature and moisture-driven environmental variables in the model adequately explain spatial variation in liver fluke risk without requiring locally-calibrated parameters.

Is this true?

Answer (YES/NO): NO